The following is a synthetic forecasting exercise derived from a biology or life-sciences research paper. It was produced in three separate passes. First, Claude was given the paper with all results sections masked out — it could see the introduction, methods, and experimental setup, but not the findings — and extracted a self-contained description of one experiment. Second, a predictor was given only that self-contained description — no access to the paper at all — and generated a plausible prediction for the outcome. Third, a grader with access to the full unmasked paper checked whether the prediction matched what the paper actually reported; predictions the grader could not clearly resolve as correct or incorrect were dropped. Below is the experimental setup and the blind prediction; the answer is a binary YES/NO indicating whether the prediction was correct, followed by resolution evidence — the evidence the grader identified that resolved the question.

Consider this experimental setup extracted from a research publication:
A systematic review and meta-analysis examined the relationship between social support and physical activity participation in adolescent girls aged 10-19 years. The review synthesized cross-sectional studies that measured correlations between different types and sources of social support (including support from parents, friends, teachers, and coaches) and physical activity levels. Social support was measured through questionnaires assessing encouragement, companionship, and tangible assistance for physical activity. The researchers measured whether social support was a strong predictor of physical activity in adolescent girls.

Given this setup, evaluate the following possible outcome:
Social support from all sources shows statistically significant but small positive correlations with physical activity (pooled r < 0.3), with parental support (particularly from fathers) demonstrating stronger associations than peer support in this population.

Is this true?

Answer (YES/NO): NO